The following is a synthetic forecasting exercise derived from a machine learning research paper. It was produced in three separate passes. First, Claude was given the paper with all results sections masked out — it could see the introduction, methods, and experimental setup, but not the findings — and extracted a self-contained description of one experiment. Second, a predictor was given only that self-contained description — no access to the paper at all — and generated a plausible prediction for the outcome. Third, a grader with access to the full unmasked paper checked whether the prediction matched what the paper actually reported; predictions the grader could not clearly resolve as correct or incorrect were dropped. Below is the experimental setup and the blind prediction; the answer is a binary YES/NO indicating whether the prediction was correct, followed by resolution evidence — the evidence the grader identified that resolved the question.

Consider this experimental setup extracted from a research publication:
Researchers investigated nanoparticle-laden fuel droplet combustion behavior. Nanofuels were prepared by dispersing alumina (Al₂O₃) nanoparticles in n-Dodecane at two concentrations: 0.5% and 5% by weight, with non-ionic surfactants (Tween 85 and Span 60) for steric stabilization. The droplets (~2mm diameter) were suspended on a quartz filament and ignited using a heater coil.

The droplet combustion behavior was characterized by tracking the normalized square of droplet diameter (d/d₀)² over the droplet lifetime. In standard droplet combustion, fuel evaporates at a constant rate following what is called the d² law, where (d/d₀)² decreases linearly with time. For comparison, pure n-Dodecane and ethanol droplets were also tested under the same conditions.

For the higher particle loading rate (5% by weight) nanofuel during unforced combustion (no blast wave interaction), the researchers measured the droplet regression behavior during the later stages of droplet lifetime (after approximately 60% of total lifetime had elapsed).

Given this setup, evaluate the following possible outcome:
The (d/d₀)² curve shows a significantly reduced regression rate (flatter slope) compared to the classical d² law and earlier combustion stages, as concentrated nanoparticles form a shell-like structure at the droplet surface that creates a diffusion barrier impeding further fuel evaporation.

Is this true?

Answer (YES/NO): YES